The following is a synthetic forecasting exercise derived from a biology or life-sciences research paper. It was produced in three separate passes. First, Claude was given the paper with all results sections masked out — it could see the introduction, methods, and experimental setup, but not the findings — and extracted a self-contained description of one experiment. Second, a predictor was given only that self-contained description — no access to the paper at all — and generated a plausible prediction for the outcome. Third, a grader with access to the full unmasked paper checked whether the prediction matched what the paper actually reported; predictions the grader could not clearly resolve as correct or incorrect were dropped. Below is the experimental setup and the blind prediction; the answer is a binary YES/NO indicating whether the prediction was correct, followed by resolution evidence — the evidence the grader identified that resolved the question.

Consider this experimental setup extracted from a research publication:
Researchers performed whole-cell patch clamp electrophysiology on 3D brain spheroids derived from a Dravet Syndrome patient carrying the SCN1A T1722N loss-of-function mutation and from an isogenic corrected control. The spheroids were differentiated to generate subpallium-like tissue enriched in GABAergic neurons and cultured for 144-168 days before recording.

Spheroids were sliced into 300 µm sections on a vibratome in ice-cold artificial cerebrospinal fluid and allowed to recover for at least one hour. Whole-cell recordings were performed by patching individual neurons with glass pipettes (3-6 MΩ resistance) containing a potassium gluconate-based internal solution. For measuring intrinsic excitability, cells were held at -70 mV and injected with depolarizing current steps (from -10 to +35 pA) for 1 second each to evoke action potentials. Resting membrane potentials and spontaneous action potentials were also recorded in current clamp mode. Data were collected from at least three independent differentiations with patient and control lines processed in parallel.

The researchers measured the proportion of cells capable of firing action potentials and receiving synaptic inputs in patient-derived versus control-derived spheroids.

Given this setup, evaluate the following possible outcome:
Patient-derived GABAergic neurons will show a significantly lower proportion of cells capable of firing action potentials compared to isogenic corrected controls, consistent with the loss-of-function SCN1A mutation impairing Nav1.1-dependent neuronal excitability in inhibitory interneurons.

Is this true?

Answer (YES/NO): YES